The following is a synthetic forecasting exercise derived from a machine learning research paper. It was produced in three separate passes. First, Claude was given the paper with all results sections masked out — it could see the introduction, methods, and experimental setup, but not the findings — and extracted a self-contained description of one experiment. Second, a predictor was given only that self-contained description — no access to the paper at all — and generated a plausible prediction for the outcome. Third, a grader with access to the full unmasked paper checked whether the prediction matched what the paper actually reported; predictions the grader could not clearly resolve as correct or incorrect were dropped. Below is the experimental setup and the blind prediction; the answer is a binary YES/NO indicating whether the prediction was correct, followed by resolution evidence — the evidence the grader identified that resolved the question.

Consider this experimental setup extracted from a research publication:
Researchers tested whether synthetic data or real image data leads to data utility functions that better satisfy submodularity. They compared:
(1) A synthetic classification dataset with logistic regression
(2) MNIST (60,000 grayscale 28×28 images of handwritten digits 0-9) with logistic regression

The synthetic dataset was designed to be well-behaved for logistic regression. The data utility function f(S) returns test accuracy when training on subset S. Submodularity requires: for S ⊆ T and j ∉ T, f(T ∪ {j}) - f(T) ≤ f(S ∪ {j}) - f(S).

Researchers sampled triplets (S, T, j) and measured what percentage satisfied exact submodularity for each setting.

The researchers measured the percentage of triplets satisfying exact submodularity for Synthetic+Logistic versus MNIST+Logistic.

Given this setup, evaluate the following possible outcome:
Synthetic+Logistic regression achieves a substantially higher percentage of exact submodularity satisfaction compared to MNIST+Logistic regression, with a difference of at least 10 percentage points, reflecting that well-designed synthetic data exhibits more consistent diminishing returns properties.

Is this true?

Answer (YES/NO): YES